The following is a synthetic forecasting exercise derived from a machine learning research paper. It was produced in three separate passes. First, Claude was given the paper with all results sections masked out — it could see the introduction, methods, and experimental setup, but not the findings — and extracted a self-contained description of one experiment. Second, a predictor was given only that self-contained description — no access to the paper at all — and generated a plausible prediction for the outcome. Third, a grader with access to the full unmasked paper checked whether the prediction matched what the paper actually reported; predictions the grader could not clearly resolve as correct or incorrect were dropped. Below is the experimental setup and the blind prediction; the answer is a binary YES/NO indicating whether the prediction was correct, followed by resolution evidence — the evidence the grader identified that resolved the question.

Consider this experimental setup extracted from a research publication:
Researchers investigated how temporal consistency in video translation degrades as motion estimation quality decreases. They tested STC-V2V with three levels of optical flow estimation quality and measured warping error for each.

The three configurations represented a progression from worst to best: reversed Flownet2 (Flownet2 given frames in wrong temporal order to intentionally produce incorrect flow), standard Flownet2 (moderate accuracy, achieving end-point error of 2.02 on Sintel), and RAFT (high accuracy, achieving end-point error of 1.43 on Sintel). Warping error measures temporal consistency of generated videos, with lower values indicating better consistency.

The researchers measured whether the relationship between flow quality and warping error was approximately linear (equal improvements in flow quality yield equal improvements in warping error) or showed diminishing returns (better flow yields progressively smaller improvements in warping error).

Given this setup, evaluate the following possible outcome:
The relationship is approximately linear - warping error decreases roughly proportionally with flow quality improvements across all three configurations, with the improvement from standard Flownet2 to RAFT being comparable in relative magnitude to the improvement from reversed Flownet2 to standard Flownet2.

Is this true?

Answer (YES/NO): NO